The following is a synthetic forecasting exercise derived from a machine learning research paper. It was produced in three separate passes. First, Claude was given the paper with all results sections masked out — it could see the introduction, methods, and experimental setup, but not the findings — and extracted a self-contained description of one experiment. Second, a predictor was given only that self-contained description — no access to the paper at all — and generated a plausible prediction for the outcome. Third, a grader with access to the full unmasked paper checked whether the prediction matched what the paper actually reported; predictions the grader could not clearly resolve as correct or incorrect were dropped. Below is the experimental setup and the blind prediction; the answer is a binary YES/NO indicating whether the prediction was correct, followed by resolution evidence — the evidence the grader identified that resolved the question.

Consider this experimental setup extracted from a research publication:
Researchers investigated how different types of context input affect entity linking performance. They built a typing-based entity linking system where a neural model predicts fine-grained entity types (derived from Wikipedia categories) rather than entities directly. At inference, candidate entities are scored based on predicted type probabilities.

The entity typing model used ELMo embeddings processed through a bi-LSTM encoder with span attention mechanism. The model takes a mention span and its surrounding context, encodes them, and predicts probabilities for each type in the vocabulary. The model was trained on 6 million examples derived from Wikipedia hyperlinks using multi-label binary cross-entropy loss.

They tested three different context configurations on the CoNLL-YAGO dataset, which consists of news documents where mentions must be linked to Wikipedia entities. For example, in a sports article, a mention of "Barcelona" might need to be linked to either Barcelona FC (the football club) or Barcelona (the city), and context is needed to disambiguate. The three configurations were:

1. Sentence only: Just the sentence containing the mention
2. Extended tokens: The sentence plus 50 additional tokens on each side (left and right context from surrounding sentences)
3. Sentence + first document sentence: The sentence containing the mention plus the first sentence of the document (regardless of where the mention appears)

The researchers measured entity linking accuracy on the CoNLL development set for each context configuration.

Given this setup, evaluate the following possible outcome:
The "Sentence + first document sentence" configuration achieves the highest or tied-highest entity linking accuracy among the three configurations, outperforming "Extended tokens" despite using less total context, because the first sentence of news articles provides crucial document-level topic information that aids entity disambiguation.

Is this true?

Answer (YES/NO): YES